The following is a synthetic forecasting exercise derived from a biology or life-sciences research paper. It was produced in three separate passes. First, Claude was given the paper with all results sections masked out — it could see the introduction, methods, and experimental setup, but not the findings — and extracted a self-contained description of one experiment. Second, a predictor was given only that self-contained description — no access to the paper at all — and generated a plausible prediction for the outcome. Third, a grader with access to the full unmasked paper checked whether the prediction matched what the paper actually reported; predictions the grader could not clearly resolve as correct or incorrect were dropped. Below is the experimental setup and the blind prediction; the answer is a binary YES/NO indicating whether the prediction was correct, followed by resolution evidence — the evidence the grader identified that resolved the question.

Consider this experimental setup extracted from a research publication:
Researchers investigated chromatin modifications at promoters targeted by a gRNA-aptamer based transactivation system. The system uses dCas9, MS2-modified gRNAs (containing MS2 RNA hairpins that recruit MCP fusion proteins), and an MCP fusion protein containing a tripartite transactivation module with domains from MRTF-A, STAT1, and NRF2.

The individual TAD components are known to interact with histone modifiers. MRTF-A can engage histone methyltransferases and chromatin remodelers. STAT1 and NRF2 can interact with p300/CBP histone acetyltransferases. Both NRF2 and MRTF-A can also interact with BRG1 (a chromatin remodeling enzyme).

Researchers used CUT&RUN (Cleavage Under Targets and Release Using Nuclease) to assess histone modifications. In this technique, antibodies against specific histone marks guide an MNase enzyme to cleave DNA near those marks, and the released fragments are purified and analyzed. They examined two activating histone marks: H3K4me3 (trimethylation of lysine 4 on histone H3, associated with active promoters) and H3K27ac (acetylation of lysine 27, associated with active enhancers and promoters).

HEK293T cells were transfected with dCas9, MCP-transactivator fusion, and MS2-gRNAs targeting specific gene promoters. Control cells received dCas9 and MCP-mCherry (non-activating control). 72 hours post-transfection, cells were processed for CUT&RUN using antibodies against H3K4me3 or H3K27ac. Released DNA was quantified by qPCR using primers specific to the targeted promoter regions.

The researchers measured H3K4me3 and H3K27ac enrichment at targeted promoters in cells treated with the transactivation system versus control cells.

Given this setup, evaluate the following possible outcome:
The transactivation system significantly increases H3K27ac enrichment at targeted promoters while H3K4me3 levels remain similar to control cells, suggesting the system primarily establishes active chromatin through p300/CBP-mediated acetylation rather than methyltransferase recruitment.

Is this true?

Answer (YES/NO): NO